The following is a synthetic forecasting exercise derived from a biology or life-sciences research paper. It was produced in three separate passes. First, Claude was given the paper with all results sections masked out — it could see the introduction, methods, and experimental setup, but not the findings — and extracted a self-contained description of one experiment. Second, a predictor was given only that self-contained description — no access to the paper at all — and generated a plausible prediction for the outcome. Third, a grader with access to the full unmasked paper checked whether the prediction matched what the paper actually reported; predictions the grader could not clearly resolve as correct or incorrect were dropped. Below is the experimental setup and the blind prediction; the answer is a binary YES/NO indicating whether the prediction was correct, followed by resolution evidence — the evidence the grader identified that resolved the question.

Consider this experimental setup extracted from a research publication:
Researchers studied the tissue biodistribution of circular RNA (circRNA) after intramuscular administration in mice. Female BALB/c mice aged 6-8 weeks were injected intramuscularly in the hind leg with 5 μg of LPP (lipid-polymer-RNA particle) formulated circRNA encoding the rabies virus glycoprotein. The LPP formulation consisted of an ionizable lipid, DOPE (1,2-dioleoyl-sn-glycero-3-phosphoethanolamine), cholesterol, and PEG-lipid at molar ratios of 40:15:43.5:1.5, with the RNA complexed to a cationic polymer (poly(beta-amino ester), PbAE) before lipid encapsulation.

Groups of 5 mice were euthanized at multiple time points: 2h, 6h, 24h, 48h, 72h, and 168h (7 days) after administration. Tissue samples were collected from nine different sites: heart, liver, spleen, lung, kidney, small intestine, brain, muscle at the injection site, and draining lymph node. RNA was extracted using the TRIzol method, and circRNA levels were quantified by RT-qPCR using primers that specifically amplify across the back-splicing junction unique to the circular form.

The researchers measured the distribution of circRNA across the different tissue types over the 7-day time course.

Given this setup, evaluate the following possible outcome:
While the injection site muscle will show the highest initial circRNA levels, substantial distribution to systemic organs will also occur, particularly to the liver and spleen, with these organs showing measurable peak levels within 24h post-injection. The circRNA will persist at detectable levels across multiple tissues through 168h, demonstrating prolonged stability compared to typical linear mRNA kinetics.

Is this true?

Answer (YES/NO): NO